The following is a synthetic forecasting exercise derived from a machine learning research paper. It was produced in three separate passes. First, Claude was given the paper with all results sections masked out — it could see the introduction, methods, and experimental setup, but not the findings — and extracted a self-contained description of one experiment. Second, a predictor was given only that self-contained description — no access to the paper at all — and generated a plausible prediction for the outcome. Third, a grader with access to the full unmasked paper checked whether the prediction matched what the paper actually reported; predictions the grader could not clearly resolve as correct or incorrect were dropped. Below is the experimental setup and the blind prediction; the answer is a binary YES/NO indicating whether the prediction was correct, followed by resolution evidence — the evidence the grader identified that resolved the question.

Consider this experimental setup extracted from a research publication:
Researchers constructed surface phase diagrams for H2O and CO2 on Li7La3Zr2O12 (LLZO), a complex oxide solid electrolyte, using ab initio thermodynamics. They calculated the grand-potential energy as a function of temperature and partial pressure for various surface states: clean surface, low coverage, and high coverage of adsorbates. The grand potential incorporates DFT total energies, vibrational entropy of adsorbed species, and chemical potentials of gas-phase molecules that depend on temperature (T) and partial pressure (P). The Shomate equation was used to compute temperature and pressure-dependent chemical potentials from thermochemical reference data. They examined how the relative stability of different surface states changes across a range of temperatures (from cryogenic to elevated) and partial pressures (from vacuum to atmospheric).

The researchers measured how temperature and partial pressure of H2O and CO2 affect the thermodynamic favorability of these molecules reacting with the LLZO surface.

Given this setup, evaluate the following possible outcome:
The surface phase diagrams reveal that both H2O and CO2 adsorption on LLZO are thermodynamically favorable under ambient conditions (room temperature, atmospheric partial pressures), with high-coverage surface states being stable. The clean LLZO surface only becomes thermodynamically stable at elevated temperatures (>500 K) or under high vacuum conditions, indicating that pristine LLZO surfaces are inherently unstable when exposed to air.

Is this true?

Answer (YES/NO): NO